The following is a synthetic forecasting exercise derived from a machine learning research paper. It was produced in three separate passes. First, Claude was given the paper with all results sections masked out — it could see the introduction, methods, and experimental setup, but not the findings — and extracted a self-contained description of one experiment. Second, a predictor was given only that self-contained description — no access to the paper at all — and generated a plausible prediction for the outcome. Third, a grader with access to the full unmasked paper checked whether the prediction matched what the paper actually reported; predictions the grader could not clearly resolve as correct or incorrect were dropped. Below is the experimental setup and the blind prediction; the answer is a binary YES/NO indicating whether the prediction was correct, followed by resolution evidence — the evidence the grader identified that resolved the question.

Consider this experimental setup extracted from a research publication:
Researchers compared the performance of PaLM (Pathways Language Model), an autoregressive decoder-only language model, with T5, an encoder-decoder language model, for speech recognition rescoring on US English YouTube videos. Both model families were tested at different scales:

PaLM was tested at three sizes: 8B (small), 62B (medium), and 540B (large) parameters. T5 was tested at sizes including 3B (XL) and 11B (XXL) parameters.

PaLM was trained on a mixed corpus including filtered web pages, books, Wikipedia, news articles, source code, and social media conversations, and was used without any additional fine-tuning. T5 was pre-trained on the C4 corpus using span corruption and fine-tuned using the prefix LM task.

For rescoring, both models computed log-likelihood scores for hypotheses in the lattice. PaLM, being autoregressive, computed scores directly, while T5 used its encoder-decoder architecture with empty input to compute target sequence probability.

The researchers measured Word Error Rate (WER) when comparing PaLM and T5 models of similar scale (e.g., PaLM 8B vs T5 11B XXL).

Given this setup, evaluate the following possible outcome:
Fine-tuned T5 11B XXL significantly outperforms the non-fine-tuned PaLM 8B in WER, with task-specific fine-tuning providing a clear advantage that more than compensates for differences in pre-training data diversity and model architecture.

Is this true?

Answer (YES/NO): NO